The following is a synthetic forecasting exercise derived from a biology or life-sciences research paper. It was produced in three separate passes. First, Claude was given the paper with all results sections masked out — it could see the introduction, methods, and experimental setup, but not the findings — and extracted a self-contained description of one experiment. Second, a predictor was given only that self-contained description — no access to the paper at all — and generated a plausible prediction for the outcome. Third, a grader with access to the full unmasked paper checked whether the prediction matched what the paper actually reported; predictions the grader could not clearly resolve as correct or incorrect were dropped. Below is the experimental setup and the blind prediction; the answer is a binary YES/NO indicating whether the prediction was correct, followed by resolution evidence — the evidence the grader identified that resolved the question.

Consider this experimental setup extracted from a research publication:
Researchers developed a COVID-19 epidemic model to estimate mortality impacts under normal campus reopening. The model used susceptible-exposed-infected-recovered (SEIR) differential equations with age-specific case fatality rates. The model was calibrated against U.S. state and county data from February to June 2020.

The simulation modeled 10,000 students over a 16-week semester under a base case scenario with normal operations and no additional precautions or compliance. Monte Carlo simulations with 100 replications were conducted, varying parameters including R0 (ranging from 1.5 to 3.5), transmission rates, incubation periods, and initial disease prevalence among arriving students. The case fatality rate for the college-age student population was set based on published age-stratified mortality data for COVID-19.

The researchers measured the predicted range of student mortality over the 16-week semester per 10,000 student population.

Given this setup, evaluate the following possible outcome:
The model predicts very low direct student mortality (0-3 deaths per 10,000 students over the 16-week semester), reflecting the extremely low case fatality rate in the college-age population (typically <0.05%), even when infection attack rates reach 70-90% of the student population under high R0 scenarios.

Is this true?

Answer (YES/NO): NO